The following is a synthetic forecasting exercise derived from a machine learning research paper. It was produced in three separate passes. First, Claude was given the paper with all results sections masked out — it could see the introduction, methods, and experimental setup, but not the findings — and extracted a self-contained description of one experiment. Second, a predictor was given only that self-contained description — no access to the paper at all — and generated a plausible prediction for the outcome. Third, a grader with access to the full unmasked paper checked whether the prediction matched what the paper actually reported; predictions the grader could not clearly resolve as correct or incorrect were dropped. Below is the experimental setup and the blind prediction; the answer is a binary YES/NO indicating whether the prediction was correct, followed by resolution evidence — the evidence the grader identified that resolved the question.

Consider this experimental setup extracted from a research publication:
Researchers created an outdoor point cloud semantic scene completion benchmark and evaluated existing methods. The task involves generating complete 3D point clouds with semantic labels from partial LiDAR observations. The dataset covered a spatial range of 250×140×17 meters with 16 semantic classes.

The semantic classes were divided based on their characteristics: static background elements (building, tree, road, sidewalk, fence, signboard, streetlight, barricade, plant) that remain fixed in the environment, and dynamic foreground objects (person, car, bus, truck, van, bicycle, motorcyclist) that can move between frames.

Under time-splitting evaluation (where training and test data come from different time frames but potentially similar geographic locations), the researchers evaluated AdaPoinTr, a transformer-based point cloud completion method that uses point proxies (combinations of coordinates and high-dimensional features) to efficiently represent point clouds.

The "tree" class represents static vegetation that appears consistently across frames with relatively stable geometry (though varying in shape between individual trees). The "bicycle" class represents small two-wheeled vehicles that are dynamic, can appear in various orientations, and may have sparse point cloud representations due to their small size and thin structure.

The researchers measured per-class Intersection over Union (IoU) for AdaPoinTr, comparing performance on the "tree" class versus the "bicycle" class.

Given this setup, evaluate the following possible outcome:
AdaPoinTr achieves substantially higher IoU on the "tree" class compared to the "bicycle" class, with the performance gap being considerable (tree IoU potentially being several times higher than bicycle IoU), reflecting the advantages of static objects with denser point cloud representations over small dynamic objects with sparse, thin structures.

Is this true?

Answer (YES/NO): YES